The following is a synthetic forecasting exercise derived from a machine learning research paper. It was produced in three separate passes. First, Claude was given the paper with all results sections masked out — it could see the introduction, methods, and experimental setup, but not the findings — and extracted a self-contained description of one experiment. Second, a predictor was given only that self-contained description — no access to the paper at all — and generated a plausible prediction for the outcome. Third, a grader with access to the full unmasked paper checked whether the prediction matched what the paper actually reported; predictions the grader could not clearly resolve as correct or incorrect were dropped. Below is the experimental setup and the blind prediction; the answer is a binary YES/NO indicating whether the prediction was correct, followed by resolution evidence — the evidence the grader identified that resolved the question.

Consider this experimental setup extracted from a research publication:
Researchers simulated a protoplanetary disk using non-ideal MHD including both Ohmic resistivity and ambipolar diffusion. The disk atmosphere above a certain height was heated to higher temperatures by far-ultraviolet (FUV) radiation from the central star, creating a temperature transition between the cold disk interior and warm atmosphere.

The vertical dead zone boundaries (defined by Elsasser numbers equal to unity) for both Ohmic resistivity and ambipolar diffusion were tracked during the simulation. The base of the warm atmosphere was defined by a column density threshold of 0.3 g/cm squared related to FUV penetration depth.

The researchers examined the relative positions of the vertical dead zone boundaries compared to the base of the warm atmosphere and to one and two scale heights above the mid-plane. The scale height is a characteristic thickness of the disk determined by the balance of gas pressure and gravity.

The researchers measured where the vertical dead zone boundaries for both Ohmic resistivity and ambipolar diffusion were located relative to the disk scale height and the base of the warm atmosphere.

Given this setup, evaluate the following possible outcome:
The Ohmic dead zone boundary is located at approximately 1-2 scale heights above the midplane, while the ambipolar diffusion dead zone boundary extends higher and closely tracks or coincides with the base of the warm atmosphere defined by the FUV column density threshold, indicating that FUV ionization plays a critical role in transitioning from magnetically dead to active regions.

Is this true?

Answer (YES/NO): NO